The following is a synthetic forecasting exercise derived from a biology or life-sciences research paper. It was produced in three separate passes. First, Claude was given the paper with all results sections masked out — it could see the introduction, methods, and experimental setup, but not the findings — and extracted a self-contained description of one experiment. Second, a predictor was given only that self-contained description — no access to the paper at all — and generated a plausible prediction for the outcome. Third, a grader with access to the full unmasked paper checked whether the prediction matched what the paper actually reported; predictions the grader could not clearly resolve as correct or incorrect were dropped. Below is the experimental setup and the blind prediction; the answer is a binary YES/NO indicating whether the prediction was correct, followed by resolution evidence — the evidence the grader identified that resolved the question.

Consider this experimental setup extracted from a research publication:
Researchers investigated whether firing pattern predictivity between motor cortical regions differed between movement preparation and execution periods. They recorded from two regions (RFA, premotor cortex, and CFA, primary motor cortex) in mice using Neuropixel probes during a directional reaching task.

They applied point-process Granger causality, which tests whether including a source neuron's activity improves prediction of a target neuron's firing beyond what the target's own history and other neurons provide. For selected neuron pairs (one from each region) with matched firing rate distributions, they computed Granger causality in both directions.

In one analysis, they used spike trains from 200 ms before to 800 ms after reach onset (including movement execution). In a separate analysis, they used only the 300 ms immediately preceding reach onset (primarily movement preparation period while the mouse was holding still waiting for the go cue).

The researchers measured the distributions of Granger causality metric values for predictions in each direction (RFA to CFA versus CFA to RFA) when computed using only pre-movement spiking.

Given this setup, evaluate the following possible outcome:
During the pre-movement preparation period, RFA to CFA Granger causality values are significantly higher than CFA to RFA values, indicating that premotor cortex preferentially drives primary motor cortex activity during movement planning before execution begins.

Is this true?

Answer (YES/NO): NO